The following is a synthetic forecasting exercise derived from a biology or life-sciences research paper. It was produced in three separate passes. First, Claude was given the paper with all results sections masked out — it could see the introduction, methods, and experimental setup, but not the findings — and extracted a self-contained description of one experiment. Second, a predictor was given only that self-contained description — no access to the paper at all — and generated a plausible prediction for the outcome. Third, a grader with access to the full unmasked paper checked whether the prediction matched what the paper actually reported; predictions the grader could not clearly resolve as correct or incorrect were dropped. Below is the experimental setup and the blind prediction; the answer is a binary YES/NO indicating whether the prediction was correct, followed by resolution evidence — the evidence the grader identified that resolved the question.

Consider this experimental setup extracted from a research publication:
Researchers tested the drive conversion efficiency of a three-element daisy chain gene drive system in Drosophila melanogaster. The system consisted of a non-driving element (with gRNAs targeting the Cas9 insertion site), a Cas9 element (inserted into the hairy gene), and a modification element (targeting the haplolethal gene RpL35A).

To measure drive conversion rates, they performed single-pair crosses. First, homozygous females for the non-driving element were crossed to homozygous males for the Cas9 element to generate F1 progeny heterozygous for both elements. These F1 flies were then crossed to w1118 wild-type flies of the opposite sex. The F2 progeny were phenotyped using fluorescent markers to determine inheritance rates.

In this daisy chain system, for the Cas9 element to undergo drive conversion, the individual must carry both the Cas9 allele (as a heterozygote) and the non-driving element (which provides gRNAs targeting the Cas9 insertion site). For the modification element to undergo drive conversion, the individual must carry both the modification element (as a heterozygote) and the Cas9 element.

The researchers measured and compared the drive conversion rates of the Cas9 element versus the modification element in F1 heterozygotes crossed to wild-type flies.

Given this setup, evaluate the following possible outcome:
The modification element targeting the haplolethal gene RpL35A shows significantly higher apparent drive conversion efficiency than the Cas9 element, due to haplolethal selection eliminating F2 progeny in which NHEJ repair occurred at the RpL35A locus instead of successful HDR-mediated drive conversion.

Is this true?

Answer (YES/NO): YES